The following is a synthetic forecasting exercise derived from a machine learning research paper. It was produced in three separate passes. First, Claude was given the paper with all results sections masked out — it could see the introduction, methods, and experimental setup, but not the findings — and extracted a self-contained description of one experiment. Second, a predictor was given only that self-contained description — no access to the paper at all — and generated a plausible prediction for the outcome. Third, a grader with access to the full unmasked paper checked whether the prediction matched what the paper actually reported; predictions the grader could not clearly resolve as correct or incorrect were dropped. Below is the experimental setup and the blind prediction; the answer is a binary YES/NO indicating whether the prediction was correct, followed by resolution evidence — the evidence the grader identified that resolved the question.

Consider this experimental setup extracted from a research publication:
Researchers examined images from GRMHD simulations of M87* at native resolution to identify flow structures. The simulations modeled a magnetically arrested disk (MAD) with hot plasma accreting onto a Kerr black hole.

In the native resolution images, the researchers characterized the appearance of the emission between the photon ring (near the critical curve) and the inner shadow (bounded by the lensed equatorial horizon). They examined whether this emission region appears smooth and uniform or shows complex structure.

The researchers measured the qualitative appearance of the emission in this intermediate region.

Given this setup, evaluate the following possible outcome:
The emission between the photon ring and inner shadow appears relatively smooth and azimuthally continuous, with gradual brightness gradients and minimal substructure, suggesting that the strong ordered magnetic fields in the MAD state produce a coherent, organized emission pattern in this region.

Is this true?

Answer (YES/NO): NO